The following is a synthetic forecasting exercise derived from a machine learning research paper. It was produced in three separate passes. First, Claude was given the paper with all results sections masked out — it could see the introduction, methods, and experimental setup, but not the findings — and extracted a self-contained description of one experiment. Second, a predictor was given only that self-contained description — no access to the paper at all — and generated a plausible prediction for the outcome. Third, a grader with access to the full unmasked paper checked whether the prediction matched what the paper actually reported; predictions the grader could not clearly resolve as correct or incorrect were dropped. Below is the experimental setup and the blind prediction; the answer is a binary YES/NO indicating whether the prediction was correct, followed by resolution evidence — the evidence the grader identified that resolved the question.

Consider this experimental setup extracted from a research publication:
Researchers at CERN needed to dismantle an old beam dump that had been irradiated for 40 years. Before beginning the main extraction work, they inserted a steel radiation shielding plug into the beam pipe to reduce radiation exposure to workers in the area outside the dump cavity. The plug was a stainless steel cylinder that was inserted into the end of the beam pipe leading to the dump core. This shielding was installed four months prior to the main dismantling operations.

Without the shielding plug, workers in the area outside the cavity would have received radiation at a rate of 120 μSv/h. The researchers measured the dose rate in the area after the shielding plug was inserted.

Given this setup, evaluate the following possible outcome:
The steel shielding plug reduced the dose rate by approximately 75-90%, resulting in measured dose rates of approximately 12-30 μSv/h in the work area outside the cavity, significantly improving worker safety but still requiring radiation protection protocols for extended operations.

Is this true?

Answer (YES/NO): YES